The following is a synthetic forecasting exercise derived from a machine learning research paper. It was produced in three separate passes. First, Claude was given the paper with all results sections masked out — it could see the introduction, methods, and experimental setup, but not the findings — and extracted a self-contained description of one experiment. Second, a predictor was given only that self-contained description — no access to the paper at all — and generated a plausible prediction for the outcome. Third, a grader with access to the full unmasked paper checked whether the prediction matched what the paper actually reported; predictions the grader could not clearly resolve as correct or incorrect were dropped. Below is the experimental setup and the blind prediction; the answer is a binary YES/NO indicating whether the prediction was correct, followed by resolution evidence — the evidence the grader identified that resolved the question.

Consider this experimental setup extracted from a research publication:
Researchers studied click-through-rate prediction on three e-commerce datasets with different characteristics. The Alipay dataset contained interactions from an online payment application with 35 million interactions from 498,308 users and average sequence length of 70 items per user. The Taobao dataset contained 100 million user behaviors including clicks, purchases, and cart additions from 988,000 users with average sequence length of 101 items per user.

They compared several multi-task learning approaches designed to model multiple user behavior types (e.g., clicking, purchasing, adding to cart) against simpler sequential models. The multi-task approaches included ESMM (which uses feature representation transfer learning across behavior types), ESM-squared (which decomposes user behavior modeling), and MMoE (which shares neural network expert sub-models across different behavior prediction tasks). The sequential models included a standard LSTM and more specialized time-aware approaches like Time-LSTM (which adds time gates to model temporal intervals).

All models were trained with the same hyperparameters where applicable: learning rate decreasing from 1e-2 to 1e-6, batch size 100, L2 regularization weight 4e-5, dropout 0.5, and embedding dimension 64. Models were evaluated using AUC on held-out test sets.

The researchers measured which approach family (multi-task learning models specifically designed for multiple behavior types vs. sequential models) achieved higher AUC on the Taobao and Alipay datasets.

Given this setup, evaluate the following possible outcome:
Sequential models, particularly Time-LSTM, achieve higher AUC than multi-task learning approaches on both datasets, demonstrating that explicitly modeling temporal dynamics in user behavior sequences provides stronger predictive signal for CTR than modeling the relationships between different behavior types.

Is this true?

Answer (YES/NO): YES